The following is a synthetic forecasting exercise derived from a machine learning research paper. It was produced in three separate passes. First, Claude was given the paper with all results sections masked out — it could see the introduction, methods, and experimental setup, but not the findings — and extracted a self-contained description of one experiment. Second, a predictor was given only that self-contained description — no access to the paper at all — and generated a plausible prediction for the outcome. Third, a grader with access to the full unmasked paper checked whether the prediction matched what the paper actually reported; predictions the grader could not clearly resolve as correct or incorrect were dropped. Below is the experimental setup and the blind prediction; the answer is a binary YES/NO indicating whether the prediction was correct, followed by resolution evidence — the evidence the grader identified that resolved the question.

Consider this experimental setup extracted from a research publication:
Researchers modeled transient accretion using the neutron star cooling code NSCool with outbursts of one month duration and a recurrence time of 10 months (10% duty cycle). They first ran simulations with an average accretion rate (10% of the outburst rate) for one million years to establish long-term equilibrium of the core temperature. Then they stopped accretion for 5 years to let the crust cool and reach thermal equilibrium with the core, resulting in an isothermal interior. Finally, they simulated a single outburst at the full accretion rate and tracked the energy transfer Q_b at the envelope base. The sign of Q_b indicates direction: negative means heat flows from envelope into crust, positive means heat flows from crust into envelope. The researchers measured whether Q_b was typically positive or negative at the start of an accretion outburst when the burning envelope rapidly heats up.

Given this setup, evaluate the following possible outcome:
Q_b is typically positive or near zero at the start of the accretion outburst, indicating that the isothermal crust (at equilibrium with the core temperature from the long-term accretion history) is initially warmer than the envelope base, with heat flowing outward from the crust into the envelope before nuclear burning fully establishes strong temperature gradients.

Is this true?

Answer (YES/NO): NO